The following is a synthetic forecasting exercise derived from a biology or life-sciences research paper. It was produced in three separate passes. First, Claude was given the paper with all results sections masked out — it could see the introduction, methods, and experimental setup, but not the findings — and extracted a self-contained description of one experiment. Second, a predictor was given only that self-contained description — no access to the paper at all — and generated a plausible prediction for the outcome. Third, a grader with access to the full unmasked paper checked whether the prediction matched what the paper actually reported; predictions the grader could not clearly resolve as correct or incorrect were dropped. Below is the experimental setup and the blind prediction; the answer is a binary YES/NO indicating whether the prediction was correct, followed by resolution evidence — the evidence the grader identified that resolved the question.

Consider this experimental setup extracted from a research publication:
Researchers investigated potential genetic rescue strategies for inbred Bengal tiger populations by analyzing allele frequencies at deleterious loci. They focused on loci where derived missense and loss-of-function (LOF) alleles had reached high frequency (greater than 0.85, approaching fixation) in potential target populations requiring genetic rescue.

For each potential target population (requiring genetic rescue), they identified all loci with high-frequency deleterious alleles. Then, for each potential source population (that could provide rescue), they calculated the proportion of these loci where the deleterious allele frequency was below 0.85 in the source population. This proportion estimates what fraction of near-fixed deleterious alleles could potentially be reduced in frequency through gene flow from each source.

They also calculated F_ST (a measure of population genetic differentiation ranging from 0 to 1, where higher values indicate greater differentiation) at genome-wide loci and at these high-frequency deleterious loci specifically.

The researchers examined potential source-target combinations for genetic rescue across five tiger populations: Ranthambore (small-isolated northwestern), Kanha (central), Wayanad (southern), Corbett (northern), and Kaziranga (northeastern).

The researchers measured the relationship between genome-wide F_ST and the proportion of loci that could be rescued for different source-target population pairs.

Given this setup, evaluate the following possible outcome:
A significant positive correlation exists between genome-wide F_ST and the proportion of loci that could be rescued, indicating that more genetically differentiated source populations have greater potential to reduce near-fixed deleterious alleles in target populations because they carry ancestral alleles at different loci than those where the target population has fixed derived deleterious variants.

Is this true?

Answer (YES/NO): YES